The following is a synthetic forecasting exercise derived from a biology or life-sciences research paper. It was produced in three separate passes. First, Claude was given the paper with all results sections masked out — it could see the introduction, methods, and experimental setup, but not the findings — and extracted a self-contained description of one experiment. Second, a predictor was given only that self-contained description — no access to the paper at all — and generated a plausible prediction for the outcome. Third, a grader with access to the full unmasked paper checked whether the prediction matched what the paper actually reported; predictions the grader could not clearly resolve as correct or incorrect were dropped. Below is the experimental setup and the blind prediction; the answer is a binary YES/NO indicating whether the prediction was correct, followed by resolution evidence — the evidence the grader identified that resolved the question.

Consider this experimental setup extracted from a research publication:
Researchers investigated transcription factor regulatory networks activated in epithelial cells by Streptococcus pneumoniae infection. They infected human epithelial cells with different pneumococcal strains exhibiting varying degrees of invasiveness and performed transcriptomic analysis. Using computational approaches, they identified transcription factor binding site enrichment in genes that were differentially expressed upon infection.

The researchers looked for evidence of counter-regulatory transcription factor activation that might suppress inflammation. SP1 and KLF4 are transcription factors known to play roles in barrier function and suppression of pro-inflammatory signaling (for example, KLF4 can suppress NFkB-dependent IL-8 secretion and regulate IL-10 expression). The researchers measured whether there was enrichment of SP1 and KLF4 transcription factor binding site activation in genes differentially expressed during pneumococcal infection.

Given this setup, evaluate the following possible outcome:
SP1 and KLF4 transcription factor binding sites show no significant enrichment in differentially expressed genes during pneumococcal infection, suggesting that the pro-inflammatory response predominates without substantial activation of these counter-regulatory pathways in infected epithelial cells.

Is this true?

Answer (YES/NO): NO